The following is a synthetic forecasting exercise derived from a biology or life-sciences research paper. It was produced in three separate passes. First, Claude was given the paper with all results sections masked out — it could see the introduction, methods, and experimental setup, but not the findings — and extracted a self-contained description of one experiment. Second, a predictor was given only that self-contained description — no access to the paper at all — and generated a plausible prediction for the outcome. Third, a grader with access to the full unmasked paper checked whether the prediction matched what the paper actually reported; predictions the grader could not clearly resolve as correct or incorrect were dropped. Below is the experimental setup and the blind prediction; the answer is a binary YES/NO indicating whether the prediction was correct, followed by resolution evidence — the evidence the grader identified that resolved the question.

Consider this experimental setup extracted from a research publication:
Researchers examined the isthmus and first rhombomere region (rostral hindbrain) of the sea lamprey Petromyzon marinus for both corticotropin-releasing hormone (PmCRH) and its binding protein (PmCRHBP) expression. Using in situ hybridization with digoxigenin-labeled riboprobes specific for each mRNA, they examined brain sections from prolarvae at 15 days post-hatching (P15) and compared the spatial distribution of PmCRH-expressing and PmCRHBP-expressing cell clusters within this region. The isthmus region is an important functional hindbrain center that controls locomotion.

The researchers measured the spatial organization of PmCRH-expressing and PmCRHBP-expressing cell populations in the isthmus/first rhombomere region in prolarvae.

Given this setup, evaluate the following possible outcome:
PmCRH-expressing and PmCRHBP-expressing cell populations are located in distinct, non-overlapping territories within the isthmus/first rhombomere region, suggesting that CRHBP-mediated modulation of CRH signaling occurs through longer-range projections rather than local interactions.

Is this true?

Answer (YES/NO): NO